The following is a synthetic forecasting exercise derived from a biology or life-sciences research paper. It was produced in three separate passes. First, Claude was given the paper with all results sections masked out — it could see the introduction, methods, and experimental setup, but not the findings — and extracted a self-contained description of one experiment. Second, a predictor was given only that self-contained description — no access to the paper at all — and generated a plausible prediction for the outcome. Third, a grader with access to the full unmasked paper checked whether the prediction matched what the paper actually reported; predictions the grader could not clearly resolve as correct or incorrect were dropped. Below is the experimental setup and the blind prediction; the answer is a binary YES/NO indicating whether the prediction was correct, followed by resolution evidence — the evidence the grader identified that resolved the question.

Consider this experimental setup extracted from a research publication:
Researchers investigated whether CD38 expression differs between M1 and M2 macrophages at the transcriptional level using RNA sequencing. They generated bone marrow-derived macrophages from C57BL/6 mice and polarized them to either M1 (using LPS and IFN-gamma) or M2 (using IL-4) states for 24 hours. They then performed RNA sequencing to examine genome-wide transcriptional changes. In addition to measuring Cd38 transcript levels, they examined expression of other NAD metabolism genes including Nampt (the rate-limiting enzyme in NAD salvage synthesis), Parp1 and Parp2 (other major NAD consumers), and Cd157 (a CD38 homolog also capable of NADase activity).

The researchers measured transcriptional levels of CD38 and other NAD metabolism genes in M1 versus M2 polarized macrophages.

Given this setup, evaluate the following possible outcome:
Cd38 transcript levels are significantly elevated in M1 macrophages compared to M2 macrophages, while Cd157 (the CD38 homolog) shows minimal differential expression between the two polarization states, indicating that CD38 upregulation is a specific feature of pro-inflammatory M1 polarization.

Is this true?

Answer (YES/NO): NO